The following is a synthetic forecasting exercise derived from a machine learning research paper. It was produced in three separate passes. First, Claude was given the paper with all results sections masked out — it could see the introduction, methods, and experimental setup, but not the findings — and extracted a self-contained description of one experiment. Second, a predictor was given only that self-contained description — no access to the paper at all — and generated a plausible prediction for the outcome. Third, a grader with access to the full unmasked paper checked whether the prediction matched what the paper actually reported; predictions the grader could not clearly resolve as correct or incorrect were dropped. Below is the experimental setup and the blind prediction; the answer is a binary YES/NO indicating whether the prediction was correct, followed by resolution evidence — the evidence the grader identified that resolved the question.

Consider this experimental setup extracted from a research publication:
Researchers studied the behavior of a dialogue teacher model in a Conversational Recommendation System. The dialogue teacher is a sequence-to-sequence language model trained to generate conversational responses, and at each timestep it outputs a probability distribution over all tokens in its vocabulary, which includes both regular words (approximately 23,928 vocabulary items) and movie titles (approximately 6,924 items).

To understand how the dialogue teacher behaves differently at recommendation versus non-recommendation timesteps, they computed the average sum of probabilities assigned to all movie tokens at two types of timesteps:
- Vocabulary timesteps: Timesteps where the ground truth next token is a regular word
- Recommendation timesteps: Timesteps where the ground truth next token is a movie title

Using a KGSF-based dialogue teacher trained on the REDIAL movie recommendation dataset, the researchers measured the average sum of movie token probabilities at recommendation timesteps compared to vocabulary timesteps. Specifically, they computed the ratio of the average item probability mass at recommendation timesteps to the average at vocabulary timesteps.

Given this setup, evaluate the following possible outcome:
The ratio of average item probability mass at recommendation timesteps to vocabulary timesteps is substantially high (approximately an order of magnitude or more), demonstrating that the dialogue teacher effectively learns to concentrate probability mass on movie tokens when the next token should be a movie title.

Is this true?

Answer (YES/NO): YES